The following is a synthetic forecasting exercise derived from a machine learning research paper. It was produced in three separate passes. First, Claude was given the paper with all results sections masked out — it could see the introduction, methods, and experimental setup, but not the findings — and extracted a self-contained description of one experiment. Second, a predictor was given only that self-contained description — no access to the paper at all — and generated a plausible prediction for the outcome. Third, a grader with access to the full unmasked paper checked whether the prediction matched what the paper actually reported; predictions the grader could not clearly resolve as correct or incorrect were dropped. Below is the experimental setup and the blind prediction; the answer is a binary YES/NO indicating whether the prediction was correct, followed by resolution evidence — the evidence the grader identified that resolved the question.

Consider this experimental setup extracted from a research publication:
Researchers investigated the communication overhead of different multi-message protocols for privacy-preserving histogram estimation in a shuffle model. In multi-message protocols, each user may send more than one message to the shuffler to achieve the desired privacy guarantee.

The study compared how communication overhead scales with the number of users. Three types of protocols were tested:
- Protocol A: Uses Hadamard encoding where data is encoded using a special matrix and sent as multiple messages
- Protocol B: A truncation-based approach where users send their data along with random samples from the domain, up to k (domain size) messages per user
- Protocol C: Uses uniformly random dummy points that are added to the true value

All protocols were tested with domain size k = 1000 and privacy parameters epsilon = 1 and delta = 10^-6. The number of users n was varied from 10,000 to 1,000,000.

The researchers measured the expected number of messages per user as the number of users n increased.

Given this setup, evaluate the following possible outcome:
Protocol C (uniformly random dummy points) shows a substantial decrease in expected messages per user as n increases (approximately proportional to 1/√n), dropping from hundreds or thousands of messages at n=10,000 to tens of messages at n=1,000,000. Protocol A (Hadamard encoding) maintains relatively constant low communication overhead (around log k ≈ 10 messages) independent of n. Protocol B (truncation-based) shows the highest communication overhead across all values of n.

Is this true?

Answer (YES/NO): NO